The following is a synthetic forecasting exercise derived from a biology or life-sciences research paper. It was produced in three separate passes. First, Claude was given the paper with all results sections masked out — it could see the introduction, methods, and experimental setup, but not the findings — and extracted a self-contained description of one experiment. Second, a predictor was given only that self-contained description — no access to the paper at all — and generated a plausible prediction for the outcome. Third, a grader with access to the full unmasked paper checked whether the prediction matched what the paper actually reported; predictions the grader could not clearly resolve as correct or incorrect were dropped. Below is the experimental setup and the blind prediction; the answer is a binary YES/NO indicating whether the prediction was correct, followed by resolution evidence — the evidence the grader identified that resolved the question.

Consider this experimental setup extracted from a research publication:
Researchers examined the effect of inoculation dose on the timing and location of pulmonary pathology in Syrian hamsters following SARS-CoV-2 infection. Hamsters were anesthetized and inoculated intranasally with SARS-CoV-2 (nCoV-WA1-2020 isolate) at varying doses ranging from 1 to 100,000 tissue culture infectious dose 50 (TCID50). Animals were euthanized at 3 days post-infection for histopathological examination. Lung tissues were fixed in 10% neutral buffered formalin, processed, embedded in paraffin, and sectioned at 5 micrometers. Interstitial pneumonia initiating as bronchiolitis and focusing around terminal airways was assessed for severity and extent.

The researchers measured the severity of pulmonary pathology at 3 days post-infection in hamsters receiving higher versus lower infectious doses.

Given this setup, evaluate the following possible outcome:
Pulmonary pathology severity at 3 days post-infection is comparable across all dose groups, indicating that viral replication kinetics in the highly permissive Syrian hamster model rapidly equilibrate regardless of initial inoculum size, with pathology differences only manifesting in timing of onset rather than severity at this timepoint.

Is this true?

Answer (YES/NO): NO